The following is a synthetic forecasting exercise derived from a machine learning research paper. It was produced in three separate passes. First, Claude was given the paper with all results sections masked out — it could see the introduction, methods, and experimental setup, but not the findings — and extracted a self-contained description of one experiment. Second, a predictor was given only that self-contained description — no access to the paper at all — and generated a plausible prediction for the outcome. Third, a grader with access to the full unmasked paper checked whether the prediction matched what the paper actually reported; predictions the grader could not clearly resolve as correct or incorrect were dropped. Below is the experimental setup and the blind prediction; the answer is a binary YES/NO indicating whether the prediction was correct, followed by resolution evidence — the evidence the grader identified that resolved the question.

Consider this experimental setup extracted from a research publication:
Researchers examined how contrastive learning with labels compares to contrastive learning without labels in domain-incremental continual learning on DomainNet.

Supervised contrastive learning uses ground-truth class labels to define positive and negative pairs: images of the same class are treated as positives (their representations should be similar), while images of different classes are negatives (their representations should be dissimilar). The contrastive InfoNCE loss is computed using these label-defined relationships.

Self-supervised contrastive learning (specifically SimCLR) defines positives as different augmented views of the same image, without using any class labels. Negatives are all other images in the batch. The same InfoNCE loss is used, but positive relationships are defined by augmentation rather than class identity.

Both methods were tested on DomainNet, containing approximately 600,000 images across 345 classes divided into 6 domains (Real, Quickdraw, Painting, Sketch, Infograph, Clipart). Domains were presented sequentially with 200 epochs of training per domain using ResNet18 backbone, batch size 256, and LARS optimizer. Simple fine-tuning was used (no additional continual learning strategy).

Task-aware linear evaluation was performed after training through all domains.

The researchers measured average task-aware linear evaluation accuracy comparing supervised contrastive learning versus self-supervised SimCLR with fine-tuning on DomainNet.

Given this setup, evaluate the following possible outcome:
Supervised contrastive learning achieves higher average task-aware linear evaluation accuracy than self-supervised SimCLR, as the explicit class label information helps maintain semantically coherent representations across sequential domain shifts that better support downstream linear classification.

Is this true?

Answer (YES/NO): YES